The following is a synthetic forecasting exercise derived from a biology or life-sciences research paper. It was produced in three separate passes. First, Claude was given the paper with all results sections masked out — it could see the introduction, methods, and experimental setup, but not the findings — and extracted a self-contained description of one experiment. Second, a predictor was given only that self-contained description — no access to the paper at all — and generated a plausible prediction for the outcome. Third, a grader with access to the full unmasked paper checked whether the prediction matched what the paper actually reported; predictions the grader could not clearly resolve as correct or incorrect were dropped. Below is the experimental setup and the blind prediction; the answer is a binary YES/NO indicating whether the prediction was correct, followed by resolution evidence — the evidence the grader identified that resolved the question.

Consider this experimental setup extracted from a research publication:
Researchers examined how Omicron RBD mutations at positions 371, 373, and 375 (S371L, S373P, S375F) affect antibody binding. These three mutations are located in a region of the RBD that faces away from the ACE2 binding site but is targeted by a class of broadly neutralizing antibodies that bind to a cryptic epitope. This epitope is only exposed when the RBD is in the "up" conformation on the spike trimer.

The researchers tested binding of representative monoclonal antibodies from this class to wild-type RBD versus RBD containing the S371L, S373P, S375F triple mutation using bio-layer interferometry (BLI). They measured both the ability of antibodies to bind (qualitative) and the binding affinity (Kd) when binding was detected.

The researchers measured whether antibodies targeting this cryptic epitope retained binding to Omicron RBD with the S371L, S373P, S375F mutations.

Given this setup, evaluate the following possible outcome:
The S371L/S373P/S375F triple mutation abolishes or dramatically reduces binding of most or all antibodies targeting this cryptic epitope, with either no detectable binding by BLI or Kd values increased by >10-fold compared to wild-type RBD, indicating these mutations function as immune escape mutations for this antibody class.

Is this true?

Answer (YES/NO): NO